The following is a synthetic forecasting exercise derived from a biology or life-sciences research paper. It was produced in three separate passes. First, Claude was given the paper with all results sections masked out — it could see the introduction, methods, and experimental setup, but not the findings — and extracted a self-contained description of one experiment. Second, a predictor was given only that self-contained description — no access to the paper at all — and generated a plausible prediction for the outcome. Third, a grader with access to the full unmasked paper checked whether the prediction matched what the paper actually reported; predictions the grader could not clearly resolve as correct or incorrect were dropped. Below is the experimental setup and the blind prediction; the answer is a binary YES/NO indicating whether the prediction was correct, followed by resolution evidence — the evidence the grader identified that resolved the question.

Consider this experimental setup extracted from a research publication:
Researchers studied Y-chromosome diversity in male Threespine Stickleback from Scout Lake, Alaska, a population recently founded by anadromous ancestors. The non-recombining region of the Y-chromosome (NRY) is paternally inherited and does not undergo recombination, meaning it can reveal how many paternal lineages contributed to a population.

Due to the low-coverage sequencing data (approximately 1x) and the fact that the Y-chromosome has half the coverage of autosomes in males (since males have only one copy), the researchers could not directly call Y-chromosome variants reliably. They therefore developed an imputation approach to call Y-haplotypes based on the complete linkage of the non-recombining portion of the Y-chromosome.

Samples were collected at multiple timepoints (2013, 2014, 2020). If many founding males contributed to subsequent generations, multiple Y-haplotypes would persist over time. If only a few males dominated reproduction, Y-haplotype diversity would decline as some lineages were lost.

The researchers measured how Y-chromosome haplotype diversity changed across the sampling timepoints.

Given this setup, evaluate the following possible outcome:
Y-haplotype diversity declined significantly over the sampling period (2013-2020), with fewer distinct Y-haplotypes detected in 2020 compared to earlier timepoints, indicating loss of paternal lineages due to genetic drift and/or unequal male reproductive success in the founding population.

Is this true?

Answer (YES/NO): NO